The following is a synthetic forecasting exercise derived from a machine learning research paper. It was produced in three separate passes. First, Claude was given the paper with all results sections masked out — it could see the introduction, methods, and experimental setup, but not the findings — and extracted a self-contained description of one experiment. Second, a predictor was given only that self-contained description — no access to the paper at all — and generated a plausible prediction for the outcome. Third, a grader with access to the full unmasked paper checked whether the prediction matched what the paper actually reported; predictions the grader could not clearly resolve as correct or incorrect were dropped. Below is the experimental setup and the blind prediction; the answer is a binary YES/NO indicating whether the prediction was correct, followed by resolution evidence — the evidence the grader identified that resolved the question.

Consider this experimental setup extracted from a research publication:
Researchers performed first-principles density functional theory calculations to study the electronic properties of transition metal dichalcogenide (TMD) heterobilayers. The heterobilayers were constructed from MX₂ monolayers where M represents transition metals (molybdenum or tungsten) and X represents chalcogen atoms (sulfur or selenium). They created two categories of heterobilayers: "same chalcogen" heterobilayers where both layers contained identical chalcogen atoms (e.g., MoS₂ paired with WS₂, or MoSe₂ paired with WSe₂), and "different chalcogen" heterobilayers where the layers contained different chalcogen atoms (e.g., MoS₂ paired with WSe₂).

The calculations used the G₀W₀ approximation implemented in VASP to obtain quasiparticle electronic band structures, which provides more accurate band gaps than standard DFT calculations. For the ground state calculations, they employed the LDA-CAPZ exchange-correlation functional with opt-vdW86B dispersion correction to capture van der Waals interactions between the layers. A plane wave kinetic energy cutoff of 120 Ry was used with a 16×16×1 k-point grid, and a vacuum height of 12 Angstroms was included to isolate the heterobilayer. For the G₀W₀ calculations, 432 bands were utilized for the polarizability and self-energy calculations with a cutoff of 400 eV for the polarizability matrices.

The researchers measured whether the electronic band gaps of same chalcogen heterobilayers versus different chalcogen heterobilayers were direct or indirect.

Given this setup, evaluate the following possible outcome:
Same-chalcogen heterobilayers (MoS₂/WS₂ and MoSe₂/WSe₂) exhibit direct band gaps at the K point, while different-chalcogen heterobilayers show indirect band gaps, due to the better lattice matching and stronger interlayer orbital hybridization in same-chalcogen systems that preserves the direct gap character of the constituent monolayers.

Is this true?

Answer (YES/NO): NO